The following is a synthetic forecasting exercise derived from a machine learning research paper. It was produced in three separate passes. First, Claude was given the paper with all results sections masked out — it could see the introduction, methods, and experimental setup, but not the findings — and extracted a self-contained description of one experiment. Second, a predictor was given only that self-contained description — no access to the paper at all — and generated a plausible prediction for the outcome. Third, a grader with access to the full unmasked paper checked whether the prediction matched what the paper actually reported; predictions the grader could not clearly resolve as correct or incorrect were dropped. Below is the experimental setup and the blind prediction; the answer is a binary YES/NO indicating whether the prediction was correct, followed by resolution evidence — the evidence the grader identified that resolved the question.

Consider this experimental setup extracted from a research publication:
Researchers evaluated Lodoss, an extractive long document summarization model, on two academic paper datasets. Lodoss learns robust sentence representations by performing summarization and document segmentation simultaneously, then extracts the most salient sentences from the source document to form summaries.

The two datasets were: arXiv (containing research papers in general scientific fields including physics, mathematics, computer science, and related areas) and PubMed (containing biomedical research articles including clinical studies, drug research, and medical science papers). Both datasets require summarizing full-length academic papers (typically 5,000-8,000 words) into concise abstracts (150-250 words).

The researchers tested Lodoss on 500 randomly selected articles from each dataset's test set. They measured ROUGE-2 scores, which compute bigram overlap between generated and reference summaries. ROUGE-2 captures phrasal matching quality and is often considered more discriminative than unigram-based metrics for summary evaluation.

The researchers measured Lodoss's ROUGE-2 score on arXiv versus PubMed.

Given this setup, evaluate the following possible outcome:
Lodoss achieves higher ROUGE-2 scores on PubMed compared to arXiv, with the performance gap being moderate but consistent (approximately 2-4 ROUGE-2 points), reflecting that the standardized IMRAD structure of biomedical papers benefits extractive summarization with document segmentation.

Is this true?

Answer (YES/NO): YES